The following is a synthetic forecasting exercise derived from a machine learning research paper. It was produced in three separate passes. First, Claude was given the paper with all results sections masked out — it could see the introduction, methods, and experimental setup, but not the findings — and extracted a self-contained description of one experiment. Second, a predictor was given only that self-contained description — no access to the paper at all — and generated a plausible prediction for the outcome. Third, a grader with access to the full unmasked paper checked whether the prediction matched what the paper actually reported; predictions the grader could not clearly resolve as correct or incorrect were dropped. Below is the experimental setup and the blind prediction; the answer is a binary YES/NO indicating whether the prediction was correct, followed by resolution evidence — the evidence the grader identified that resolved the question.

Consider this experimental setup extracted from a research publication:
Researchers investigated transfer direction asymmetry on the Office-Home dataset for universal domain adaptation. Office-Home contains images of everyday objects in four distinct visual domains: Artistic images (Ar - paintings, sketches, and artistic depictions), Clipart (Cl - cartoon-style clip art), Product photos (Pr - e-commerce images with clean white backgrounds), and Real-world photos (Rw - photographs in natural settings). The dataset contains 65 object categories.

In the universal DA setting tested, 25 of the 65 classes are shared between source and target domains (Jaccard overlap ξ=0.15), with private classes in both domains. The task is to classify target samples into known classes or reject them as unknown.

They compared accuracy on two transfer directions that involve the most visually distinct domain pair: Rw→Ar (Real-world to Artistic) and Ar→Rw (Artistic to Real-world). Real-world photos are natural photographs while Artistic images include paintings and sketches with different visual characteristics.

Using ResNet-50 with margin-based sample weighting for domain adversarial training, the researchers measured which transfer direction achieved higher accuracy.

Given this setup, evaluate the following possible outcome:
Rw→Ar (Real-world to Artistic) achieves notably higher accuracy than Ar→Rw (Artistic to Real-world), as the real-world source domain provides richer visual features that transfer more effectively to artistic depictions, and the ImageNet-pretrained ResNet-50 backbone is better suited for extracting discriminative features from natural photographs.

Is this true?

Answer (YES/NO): NO